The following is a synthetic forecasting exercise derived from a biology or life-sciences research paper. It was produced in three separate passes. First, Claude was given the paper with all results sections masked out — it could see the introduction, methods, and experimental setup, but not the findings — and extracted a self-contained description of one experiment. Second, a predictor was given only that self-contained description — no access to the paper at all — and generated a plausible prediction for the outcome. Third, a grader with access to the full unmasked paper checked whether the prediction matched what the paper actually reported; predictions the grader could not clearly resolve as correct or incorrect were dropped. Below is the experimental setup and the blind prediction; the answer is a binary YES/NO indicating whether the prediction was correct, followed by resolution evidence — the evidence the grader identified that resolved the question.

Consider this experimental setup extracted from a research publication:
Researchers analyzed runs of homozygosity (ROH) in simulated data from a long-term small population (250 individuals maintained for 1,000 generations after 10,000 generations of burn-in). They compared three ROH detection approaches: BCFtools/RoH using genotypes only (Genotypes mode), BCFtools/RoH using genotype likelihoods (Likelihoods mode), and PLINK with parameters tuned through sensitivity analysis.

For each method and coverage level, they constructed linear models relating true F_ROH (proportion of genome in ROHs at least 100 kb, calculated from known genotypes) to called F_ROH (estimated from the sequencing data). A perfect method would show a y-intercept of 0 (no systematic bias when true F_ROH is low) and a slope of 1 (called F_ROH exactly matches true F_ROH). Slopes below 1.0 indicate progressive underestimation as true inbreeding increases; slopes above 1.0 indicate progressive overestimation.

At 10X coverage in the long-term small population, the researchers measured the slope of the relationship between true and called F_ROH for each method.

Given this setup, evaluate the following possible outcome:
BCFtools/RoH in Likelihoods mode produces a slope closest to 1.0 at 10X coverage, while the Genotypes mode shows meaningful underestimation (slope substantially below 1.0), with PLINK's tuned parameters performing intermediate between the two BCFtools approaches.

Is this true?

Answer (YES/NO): NO